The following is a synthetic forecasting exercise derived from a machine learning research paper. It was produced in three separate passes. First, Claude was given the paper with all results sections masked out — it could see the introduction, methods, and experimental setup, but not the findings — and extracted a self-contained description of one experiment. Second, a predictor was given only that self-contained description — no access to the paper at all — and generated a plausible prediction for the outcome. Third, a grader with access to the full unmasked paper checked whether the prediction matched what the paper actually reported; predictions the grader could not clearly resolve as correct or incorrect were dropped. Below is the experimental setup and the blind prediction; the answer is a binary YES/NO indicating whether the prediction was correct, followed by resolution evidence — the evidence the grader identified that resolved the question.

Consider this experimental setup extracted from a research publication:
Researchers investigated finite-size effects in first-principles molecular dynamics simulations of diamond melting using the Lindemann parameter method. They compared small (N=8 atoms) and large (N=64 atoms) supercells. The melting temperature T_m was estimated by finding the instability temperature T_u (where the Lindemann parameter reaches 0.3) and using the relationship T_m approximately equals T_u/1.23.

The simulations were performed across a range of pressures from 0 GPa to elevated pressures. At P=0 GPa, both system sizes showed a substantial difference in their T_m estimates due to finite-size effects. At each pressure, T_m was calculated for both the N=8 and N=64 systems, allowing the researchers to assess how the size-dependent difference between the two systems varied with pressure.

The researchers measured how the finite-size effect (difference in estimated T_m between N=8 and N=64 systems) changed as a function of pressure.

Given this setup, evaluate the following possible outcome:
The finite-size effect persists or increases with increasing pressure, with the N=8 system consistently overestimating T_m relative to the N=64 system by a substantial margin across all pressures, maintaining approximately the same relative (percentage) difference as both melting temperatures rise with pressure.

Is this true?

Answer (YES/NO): NO